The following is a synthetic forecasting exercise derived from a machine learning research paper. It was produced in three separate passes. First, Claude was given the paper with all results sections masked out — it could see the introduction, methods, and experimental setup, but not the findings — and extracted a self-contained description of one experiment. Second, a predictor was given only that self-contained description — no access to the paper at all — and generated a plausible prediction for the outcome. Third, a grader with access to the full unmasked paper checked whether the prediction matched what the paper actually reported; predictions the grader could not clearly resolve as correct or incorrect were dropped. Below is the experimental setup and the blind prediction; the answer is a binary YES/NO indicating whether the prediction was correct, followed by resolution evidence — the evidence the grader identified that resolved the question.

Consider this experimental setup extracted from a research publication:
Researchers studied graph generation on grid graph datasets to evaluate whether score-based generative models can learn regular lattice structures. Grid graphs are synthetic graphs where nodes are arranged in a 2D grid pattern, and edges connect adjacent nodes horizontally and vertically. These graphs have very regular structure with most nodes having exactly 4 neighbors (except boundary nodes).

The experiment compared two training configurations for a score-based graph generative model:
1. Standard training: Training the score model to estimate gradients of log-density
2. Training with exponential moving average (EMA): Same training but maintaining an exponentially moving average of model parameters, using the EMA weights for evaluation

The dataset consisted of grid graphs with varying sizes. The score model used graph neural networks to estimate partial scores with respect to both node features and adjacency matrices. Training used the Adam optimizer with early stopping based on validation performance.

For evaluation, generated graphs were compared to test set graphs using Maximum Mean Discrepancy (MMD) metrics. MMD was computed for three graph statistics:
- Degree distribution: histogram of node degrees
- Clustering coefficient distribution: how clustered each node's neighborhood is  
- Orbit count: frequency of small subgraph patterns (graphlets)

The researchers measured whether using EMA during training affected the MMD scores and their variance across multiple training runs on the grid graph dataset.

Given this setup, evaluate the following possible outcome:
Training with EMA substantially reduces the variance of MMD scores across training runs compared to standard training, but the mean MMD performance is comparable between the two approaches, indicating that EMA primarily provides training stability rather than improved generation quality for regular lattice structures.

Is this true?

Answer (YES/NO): NO